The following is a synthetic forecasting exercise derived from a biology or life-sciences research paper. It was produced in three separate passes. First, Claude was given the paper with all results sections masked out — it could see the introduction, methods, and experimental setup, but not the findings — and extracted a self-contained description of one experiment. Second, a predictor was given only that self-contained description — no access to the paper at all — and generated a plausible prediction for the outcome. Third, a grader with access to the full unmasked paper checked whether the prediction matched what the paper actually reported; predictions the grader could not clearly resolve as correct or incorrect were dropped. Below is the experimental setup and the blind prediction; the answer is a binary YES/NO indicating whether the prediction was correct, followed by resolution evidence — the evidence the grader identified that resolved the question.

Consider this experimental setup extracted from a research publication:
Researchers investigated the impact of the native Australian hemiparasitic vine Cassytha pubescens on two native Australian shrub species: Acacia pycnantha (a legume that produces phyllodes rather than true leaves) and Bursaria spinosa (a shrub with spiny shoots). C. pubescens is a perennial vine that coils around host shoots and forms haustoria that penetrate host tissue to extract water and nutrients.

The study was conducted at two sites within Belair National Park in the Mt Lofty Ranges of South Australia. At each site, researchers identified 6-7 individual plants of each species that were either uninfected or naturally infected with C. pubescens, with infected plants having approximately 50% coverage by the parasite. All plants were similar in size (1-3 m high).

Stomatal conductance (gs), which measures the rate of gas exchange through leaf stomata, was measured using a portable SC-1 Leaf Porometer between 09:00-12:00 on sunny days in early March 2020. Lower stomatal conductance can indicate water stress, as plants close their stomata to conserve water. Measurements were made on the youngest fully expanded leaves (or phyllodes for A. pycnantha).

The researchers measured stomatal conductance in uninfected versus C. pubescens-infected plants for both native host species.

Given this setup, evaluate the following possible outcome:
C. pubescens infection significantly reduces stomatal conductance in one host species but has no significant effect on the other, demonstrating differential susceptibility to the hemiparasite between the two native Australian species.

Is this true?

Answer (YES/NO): NO